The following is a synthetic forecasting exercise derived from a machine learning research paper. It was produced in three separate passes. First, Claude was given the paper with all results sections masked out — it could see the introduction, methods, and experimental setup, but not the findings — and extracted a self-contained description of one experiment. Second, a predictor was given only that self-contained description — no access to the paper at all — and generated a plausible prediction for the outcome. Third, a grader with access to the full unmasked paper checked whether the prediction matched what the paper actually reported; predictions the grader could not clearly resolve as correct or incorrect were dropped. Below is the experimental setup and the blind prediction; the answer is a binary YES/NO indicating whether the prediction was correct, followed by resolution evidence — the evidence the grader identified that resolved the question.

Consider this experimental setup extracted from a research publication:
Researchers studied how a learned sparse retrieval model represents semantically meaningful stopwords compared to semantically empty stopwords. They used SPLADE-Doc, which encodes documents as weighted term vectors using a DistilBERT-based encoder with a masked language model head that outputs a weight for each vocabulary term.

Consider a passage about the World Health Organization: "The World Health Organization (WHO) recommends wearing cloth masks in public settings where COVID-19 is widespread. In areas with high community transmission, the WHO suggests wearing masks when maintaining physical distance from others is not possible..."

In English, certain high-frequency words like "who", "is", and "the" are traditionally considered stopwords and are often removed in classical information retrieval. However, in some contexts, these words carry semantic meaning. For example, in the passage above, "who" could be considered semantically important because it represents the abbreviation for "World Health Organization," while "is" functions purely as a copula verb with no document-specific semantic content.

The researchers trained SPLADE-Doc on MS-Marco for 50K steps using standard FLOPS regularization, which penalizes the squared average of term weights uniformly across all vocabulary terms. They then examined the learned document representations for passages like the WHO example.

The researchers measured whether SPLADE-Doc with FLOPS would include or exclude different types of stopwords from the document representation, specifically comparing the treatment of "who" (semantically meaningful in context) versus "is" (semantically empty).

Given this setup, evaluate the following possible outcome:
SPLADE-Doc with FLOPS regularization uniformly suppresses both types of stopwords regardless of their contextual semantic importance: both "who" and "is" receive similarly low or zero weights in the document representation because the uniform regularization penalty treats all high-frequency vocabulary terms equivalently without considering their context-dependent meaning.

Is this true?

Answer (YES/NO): NO